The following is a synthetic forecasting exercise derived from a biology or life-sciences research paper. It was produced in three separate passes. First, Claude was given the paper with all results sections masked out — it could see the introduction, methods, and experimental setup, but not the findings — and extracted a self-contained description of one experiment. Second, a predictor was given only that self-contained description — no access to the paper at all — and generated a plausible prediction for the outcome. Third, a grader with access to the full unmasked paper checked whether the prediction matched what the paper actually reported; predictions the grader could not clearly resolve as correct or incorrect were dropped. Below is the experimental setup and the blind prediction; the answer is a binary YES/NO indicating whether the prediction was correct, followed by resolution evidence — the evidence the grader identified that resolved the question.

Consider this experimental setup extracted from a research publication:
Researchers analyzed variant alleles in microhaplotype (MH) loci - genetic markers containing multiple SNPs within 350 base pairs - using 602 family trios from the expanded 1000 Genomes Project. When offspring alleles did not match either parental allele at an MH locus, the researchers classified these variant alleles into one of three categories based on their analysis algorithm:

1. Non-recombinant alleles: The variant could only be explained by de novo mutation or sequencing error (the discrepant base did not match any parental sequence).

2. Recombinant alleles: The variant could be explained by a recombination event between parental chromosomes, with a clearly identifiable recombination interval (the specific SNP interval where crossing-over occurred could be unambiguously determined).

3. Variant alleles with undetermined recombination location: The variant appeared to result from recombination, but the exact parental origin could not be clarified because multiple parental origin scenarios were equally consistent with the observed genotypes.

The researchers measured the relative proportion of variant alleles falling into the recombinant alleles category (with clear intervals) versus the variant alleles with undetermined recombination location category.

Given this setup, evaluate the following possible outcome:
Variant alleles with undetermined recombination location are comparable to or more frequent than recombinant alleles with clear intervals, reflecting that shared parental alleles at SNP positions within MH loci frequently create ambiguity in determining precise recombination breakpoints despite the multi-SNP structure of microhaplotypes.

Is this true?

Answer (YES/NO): NO